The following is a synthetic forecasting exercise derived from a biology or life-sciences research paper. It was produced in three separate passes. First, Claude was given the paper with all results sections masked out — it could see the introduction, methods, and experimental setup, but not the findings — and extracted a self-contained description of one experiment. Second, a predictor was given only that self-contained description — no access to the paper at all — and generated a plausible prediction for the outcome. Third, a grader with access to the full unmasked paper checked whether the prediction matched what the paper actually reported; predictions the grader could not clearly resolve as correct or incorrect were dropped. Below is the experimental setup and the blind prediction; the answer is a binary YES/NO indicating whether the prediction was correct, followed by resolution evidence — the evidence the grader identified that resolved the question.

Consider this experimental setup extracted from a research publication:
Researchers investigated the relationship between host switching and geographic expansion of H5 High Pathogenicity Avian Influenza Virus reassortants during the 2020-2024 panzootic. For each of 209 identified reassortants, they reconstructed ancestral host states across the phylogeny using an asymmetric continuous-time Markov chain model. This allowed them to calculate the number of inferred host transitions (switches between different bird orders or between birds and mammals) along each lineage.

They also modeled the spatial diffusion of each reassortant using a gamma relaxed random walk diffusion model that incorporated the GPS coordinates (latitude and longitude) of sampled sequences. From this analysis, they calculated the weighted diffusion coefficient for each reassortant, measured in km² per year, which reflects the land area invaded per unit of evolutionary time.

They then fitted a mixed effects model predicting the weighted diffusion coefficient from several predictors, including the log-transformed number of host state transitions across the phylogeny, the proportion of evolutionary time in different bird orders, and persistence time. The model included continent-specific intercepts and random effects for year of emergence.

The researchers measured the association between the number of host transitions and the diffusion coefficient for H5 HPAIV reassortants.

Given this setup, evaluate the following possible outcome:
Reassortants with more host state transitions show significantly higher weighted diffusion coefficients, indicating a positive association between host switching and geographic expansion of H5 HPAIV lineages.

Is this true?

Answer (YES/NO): YES